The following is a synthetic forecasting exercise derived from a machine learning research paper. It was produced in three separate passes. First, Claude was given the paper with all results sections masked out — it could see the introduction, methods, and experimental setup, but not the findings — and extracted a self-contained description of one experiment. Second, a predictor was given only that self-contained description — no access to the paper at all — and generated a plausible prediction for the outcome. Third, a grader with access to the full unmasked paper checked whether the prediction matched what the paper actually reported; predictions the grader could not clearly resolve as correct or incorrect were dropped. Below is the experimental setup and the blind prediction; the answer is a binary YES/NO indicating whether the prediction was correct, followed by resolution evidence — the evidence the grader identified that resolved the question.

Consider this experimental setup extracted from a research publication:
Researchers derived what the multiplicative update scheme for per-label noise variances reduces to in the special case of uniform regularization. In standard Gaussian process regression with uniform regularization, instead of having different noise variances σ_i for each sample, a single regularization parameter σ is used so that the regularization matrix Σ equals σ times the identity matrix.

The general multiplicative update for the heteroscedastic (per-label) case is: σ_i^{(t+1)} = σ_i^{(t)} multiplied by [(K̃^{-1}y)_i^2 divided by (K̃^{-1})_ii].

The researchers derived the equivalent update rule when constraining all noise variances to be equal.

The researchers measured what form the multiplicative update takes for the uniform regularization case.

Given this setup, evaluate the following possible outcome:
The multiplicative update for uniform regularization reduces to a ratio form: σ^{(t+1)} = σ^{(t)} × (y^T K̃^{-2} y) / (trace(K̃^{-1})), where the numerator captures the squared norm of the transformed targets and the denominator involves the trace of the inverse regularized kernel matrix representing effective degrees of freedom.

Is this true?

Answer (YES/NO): YES